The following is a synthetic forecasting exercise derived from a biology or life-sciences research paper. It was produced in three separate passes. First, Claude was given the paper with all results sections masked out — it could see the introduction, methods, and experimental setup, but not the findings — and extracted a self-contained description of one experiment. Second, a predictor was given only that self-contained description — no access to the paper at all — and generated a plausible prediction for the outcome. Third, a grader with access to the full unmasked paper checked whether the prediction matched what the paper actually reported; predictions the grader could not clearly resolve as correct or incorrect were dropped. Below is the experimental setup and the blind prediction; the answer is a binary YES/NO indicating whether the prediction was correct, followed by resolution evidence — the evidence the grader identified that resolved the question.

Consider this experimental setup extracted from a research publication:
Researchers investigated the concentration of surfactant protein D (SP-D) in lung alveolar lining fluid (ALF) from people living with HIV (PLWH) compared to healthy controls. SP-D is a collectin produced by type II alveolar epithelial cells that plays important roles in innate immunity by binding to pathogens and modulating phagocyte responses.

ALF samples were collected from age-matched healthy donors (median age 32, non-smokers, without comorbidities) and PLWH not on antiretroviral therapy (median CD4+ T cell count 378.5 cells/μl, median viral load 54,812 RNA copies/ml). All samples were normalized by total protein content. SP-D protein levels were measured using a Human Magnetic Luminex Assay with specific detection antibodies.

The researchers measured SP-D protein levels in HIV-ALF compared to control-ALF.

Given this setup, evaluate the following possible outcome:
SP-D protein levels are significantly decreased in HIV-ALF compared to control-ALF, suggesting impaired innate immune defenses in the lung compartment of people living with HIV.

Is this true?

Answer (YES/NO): YES